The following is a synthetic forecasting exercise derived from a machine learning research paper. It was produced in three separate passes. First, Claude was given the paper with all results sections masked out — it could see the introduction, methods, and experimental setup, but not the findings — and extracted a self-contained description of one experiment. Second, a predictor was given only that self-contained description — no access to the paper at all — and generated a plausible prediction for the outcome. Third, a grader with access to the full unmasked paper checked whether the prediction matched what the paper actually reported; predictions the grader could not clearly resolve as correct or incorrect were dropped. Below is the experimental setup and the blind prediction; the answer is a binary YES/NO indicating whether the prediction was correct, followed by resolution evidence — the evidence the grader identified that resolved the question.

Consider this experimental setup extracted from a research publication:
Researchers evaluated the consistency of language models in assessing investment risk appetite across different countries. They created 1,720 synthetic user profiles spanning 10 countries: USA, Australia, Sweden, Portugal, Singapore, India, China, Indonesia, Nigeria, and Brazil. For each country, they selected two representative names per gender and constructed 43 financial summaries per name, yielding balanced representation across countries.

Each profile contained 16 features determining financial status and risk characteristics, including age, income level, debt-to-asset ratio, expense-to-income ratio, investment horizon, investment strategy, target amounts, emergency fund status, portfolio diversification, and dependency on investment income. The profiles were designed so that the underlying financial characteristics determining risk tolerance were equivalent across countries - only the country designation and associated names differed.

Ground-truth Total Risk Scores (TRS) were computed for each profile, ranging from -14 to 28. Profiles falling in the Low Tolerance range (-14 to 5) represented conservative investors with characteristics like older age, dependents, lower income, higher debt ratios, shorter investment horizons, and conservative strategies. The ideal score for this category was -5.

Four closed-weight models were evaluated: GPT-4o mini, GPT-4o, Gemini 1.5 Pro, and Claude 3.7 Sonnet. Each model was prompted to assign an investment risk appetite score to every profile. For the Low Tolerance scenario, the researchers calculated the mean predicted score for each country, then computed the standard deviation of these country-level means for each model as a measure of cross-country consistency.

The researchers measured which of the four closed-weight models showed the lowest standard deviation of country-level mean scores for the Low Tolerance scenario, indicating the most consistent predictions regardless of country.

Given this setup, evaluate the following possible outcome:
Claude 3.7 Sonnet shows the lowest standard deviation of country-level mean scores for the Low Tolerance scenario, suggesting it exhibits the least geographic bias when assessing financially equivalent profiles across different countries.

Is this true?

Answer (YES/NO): NO